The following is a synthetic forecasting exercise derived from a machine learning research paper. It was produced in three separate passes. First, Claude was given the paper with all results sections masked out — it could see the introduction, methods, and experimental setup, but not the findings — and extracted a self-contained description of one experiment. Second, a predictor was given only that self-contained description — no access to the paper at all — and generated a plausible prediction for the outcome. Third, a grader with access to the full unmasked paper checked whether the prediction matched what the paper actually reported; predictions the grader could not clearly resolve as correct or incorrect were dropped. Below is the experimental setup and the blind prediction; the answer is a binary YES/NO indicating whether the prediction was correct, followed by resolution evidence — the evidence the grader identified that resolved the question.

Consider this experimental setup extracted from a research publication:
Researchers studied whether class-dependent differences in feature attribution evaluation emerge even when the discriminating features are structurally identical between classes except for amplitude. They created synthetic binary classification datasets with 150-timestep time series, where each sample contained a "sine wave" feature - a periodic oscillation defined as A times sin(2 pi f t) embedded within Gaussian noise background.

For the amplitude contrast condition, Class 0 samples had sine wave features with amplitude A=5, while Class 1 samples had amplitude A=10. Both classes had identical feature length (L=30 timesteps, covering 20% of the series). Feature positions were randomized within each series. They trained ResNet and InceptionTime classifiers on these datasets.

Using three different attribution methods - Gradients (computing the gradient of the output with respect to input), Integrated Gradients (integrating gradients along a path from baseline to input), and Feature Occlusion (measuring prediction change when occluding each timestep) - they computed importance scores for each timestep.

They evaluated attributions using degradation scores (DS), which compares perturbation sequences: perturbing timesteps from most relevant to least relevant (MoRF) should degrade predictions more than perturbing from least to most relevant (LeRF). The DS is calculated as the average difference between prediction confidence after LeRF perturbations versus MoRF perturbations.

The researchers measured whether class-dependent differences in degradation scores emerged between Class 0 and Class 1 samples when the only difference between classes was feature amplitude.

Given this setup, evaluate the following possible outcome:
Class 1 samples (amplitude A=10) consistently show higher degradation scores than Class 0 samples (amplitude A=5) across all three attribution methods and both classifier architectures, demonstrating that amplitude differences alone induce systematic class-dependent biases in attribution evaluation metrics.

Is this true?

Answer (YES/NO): NO